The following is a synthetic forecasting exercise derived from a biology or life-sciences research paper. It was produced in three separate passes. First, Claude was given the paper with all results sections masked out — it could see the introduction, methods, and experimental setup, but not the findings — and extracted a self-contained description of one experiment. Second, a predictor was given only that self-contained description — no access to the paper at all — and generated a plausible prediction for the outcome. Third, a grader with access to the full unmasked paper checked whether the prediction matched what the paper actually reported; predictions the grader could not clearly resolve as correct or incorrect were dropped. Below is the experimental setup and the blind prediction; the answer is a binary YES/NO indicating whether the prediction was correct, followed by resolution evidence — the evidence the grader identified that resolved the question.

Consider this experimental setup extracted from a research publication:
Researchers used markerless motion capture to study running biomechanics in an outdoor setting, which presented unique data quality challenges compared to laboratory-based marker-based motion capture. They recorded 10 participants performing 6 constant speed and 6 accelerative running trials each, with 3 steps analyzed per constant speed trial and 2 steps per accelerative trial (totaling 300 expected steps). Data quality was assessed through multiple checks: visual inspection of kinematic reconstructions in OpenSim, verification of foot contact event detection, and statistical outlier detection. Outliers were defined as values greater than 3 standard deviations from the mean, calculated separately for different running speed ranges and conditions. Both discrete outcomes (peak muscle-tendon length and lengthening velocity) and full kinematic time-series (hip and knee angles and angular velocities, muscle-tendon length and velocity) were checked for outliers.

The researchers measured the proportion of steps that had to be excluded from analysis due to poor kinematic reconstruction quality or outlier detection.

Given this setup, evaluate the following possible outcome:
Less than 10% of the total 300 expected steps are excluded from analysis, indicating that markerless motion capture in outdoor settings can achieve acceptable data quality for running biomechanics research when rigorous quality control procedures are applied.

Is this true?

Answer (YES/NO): NO